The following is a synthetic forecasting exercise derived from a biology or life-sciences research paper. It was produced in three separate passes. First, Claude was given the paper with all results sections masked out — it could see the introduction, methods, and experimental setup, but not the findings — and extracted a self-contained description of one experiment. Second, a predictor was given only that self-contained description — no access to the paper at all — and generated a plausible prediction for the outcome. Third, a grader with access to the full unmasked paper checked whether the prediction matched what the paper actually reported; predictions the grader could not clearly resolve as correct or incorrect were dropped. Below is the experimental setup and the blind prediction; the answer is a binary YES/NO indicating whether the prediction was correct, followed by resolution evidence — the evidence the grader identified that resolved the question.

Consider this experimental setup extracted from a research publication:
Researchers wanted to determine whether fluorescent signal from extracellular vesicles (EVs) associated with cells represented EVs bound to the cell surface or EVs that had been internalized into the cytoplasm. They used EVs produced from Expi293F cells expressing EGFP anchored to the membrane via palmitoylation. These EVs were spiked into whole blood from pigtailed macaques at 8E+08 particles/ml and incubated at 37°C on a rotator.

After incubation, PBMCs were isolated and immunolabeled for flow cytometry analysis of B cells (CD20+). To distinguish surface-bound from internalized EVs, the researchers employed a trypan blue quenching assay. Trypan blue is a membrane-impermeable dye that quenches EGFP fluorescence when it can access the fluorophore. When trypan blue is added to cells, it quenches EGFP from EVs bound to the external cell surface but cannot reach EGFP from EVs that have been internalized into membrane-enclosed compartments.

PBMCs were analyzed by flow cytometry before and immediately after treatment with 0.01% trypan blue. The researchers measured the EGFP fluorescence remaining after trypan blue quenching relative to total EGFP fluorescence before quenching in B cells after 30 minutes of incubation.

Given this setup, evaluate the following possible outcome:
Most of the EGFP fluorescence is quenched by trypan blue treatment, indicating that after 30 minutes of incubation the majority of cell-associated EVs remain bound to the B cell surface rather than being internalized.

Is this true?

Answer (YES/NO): NO